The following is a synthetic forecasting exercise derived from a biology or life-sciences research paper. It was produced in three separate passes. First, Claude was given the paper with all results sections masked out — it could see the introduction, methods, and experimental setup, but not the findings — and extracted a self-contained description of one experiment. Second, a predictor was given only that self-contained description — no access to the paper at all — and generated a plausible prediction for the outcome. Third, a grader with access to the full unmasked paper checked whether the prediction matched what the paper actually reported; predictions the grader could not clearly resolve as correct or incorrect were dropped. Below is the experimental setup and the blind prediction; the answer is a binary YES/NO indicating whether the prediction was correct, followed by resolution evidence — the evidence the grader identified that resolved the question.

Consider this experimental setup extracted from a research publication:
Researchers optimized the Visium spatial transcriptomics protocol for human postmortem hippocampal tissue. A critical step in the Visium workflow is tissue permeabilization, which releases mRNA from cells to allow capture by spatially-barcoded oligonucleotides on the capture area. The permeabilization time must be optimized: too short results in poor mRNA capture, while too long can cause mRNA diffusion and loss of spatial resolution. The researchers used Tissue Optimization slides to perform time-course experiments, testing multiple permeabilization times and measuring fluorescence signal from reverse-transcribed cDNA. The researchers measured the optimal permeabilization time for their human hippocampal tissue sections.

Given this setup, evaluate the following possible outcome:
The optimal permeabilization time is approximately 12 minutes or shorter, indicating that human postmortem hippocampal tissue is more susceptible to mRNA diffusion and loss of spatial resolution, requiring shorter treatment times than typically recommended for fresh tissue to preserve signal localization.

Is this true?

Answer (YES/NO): NO